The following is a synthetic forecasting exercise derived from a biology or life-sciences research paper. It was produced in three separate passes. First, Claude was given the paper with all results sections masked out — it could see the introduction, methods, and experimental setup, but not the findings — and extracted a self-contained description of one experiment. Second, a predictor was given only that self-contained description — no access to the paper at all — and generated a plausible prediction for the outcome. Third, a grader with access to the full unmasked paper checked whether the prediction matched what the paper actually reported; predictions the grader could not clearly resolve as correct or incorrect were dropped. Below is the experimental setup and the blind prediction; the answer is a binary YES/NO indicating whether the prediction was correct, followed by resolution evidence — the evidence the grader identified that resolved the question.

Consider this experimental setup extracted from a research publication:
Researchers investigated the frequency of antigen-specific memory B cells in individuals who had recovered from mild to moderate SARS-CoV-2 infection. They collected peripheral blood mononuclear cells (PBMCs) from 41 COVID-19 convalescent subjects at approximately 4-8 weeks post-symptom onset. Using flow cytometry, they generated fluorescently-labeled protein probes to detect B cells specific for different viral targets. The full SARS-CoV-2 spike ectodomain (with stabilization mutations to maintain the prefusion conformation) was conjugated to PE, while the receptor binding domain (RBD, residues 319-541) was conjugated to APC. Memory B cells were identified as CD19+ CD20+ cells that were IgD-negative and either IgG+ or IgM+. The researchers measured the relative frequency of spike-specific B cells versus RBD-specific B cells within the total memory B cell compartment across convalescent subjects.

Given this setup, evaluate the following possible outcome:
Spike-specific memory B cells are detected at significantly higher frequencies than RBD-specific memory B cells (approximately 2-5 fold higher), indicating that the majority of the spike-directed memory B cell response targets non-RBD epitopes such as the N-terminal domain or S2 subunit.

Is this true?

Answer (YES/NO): NO